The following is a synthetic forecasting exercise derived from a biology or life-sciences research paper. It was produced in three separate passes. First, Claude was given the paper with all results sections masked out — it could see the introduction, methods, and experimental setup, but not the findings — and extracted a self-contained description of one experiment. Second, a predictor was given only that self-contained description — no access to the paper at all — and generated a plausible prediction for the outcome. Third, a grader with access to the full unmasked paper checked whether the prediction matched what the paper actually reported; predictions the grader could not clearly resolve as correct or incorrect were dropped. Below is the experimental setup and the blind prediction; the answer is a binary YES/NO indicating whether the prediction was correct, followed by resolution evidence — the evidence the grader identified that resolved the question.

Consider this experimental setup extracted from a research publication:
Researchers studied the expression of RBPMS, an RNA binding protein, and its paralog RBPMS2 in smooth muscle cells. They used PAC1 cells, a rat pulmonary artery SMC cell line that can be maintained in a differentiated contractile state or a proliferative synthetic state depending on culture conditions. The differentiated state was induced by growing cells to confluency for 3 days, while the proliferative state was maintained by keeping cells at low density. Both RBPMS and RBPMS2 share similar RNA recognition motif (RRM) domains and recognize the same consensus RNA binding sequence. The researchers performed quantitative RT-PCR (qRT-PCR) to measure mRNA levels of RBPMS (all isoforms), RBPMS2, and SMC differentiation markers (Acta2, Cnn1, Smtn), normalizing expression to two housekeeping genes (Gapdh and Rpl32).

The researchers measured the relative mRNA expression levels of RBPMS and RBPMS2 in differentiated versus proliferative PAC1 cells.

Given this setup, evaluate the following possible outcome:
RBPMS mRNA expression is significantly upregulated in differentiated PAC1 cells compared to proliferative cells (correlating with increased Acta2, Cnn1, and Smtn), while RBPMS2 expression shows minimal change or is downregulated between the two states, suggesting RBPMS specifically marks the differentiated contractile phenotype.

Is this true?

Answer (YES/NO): YES